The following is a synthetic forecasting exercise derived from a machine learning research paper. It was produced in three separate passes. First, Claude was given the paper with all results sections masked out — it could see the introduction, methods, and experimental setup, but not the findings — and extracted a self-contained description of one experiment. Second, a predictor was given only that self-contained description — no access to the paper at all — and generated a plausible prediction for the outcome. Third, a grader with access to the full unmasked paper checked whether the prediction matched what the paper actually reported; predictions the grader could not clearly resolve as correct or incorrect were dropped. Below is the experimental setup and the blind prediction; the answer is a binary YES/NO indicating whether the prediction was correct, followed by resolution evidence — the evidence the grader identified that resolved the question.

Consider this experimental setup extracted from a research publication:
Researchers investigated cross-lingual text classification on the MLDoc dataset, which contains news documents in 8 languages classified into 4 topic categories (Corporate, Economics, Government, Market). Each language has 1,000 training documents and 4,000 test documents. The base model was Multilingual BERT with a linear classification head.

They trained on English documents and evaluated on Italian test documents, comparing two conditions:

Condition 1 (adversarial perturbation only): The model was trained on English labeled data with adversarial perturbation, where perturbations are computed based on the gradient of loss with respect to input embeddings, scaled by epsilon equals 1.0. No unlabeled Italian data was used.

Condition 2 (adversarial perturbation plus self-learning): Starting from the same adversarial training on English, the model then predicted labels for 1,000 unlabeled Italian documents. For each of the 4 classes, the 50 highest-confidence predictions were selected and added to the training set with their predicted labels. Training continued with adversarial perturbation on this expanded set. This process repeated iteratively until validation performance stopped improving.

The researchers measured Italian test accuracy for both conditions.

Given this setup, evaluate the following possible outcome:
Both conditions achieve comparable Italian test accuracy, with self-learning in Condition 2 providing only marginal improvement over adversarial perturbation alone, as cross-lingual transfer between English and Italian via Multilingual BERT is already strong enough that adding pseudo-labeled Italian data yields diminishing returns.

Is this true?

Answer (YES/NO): NO